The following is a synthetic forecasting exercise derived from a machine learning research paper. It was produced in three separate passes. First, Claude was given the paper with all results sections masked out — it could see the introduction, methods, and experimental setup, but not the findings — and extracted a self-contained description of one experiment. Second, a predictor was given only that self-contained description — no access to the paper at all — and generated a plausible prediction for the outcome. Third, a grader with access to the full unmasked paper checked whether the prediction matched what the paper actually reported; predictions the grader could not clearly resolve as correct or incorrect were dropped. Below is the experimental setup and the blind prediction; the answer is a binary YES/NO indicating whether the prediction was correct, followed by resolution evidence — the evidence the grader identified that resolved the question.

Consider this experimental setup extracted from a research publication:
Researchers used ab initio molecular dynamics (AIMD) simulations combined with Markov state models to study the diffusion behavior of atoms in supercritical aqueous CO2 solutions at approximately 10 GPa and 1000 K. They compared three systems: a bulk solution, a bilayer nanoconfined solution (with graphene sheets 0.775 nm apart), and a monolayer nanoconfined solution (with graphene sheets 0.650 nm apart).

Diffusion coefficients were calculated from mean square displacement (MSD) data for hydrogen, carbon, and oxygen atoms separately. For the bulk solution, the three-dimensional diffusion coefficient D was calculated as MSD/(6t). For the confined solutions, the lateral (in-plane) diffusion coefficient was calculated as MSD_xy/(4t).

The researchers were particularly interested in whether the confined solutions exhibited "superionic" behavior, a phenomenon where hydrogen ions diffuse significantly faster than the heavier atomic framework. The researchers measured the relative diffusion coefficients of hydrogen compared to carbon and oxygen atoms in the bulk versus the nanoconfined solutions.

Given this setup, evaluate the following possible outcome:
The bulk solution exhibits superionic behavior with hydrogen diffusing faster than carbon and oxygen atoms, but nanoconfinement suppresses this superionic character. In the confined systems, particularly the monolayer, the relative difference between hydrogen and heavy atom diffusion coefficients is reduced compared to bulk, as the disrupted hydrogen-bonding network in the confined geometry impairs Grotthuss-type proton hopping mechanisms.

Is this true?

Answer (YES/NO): NO